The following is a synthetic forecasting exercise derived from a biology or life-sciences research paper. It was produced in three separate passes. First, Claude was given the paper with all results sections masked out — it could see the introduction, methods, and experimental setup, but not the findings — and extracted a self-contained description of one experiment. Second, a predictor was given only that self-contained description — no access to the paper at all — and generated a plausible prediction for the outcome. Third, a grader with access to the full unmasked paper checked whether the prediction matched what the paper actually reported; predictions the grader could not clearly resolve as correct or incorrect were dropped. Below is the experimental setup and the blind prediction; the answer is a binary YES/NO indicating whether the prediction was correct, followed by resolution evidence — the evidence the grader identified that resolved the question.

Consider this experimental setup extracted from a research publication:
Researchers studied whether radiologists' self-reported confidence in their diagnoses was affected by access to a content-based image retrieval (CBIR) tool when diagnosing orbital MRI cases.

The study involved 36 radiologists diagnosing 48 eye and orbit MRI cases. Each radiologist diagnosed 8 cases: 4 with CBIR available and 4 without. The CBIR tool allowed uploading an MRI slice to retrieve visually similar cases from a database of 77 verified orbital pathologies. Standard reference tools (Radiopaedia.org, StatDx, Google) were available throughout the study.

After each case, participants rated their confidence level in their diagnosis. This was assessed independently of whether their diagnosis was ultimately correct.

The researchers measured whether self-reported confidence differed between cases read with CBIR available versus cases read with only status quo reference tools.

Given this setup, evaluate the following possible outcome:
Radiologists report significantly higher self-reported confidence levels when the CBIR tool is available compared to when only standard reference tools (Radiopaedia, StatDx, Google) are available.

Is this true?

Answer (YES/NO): NO